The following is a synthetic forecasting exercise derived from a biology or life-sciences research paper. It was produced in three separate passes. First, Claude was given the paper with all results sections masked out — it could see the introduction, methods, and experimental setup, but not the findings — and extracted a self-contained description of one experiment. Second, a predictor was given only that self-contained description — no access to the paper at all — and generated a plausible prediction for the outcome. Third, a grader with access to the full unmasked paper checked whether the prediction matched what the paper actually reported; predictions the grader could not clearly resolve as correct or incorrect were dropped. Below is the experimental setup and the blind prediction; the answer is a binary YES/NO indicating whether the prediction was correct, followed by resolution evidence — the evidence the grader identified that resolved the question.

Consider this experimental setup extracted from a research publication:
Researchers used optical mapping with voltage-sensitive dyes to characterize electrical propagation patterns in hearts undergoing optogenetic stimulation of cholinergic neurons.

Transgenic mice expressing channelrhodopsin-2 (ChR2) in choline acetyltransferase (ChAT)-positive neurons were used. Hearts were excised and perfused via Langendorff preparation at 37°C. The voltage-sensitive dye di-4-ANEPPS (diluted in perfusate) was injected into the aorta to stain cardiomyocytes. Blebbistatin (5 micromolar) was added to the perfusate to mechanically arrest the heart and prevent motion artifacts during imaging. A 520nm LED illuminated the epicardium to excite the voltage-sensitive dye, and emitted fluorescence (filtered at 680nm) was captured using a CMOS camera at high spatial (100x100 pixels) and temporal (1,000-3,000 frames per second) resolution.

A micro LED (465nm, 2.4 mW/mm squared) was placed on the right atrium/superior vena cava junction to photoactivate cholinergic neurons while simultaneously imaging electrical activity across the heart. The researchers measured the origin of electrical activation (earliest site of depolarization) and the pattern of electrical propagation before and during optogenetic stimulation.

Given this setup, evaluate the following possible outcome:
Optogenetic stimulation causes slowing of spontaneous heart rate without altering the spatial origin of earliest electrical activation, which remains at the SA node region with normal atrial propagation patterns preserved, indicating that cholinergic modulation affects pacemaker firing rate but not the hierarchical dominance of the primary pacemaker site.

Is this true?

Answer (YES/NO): YES